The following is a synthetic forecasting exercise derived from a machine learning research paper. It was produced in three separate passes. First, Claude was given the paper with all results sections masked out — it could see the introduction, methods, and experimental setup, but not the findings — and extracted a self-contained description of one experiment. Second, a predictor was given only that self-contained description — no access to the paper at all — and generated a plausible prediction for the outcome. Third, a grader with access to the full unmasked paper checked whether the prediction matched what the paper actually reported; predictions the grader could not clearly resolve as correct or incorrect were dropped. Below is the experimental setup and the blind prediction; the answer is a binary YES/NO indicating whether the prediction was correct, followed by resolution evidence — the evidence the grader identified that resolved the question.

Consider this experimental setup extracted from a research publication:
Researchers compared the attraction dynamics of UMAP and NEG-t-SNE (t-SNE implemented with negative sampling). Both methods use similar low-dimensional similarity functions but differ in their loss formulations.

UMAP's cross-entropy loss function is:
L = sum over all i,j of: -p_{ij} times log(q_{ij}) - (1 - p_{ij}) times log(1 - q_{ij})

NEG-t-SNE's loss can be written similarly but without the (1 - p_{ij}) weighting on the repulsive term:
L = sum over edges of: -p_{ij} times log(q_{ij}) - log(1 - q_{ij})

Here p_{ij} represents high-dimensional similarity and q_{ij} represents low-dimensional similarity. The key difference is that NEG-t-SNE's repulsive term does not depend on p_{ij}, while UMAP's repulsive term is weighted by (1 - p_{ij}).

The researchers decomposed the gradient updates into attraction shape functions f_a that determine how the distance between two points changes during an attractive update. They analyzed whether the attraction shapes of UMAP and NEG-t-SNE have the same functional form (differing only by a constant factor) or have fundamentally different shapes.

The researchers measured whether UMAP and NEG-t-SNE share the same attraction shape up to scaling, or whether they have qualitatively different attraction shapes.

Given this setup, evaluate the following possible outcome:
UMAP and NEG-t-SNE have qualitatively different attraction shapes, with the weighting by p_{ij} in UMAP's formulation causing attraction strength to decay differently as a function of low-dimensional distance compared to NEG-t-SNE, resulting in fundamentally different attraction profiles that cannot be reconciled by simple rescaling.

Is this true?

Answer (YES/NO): YES